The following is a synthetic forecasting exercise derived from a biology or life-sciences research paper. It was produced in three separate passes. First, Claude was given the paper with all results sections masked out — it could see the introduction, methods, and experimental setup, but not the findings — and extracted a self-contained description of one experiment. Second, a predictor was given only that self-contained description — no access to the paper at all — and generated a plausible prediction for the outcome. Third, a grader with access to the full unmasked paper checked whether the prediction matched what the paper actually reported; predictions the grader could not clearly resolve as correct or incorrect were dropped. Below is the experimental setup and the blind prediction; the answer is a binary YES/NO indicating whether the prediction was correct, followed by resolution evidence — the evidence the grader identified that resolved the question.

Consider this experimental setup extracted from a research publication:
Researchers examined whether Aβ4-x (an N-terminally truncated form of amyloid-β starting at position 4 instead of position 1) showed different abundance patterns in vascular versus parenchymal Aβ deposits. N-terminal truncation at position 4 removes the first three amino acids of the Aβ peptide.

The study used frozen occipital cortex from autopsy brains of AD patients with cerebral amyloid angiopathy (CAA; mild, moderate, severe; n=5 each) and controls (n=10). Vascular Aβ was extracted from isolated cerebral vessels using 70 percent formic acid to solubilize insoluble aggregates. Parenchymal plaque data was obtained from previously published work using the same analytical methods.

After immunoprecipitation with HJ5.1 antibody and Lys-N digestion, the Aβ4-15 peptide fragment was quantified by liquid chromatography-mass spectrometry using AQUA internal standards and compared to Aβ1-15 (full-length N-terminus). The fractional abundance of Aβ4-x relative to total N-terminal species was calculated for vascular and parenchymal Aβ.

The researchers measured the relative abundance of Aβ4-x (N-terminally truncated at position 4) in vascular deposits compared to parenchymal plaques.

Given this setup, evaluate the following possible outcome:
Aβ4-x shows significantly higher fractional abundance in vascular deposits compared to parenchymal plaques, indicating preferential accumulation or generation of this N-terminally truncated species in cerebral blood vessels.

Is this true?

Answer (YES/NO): NO